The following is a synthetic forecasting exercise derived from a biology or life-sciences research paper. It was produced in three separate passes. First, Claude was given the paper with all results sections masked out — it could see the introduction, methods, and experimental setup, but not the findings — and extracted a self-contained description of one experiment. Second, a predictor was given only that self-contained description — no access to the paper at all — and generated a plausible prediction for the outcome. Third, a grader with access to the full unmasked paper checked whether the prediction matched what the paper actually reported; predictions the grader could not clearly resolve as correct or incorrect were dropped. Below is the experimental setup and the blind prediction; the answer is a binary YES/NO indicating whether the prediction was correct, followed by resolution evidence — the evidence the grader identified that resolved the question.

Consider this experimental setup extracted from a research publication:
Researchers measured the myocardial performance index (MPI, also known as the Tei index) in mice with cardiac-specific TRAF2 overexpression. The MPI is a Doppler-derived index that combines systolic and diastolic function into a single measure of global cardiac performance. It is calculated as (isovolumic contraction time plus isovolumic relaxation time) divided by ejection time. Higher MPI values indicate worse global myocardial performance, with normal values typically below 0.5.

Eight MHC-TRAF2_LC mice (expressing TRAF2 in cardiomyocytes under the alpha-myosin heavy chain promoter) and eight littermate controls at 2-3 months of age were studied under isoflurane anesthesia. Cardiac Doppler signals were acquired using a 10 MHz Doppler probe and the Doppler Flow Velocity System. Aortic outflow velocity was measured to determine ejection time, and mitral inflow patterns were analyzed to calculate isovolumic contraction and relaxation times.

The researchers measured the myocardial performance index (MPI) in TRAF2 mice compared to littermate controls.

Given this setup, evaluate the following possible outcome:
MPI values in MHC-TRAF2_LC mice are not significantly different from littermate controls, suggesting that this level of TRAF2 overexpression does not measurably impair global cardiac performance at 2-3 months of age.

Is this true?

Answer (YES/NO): NO